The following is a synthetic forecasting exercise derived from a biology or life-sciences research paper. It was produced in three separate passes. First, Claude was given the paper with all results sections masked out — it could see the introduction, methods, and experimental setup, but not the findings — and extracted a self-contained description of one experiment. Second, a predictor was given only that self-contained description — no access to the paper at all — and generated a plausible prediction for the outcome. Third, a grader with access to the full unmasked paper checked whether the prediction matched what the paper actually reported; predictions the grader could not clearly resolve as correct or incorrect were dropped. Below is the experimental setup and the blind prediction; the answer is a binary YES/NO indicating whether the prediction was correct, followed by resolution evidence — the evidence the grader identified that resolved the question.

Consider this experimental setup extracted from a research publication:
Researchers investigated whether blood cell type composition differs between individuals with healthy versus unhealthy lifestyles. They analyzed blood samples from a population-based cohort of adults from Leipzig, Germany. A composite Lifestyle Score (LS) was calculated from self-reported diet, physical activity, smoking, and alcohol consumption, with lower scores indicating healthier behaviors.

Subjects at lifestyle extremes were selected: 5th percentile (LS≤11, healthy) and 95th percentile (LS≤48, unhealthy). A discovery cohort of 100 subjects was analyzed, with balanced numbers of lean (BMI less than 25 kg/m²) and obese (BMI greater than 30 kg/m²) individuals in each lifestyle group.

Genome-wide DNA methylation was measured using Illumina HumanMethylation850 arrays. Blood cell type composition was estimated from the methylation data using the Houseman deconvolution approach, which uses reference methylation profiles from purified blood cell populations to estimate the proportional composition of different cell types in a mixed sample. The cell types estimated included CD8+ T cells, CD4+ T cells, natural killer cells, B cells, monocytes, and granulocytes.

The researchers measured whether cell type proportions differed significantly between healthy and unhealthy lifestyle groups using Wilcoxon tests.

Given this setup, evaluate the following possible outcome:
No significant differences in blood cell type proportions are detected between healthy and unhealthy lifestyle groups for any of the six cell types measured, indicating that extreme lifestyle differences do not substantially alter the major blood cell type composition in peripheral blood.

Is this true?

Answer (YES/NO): YES